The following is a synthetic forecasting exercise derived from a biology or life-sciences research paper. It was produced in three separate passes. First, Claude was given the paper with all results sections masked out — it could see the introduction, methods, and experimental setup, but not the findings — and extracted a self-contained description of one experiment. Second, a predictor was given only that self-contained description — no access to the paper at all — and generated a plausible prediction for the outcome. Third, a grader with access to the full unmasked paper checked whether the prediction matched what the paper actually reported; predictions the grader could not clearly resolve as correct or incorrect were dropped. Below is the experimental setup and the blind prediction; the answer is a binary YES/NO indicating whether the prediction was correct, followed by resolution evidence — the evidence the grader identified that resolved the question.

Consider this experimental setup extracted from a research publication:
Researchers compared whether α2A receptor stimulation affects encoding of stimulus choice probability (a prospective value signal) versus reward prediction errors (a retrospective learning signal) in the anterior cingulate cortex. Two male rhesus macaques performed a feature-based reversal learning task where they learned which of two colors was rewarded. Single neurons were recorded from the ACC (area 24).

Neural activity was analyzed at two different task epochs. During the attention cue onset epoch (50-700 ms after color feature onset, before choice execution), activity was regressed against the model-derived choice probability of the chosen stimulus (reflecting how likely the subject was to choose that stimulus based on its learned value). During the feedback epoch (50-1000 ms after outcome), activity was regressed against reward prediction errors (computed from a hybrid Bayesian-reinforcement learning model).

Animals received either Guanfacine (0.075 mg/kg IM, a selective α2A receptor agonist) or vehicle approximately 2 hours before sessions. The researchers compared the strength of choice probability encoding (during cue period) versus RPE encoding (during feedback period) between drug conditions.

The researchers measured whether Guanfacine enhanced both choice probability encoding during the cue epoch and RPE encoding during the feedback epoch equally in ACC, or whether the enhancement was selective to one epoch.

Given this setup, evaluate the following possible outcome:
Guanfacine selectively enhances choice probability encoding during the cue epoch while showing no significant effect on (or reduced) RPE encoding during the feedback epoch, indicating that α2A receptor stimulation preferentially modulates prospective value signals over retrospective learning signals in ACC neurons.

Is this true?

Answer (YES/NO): NO